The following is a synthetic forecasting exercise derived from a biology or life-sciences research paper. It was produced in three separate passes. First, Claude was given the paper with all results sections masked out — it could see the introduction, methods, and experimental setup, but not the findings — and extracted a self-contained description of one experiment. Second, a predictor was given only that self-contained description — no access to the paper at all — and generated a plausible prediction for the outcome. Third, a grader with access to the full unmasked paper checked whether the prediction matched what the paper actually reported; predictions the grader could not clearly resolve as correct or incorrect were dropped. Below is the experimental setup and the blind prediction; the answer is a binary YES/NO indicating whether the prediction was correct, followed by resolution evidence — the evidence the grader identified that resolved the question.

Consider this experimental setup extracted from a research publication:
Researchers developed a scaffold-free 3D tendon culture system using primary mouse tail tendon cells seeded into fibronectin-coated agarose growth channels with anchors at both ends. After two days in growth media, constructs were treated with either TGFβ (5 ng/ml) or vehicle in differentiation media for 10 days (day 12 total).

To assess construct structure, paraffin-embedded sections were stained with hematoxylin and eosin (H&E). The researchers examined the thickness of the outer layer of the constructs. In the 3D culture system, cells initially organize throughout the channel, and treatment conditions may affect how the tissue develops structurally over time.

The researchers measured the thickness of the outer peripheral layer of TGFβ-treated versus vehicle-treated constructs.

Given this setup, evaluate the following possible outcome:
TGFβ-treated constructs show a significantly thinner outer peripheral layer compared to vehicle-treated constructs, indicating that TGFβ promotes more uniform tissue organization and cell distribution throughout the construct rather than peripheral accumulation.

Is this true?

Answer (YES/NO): NO